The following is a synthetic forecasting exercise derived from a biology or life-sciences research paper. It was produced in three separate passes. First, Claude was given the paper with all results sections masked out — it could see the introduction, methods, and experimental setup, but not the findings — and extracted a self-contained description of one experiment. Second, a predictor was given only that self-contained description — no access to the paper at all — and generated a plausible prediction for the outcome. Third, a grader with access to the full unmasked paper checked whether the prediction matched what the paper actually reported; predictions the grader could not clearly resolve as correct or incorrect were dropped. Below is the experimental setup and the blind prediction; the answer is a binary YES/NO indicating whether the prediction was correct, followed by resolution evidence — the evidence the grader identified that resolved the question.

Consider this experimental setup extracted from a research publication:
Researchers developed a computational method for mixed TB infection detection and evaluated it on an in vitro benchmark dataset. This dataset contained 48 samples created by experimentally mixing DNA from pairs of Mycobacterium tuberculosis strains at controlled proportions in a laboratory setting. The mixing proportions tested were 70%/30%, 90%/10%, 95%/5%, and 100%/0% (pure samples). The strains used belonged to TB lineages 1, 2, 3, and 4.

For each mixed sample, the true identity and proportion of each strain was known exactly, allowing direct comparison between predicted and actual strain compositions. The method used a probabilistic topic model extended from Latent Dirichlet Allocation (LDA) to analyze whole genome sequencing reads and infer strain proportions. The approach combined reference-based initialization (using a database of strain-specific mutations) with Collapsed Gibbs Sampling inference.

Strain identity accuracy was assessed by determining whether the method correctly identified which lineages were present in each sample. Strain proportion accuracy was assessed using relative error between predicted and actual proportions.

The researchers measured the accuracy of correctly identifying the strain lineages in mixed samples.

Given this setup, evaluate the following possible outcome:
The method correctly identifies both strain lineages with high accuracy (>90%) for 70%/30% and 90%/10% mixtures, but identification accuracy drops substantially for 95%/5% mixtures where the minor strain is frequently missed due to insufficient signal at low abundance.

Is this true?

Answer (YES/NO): NO